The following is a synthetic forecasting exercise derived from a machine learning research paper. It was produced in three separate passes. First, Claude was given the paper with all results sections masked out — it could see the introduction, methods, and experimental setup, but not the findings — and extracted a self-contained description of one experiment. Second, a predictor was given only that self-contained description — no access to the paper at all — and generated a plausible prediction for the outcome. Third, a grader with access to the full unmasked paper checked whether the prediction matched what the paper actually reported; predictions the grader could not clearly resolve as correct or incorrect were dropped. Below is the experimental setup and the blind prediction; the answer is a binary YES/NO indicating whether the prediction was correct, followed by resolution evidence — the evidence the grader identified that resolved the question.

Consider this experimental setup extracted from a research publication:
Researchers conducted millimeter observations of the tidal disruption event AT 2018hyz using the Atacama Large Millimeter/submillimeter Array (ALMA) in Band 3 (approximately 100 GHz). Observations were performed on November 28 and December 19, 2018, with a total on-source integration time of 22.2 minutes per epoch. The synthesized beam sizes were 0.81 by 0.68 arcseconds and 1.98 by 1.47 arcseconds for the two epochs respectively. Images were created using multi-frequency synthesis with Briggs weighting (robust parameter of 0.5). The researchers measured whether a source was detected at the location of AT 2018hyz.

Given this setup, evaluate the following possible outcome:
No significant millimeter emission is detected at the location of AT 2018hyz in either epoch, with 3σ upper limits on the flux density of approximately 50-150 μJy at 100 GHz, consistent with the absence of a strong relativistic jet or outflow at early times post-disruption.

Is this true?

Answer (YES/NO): NO